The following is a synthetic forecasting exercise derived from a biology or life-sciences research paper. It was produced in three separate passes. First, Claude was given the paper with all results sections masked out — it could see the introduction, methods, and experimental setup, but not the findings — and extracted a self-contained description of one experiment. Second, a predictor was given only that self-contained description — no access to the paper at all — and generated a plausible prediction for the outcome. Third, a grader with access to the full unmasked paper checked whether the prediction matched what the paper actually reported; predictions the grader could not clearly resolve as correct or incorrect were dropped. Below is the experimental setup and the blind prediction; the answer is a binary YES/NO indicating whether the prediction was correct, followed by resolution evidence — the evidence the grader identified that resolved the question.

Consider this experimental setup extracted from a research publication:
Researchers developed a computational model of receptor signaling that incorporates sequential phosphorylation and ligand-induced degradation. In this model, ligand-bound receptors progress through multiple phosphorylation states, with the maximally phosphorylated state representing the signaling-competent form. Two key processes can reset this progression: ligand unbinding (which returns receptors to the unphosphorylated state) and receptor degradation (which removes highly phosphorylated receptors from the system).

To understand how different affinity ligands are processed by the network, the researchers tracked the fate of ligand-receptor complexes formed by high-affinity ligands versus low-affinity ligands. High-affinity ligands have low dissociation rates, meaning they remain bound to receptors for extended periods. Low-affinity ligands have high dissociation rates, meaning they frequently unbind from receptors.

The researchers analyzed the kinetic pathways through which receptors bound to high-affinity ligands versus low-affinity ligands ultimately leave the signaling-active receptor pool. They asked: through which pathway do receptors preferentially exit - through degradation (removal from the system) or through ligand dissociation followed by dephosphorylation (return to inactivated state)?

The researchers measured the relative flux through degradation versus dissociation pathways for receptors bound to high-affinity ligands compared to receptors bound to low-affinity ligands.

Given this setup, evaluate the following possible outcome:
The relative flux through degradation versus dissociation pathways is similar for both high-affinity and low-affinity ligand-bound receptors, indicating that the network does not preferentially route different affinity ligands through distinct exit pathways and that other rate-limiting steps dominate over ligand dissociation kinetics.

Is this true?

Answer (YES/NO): NO